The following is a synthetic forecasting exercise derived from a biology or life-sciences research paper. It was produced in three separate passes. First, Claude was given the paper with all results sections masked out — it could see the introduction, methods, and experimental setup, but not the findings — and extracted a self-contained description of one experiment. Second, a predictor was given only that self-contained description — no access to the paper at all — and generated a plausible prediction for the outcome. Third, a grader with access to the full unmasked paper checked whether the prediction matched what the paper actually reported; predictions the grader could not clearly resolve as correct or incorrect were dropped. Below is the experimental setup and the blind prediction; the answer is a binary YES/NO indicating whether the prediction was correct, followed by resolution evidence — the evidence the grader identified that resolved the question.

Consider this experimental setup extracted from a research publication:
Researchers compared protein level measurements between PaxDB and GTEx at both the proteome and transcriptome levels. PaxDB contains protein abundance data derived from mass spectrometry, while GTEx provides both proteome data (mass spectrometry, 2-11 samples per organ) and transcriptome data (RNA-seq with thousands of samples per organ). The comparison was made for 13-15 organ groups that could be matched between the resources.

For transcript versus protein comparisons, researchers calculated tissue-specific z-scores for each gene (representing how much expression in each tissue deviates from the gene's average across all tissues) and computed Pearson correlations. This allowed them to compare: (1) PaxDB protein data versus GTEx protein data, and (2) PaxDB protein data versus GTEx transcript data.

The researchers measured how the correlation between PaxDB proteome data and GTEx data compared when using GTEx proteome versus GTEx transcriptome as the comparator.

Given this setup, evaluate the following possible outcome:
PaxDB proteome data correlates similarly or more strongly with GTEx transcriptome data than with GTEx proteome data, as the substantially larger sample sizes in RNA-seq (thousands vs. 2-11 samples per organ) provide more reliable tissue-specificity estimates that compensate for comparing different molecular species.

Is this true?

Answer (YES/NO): NO